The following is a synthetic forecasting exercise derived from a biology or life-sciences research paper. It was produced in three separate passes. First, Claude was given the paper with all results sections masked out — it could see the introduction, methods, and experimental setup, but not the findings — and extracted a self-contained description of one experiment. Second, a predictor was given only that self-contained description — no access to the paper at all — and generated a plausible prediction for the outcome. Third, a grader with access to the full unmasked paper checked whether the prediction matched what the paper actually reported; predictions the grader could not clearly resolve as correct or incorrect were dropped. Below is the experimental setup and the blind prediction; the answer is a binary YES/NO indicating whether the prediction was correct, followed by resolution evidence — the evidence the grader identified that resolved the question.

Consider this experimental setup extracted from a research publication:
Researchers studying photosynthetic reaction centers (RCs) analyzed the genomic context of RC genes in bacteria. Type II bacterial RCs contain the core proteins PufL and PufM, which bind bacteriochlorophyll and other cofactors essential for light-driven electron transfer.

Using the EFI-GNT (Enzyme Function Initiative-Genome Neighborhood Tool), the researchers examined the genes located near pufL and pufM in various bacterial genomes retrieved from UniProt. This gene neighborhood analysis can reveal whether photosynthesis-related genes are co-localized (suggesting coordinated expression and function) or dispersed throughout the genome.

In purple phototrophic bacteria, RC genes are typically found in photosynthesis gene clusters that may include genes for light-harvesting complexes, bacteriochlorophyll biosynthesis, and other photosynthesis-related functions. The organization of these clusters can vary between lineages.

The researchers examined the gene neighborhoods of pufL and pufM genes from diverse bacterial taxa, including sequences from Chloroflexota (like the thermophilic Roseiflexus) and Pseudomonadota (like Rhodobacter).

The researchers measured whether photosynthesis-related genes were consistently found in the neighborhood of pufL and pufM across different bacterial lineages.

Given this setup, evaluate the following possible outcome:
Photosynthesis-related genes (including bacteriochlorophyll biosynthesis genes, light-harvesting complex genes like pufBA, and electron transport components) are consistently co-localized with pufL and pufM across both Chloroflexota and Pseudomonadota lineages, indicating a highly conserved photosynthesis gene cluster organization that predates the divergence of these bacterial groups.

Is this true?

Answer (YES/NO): NO